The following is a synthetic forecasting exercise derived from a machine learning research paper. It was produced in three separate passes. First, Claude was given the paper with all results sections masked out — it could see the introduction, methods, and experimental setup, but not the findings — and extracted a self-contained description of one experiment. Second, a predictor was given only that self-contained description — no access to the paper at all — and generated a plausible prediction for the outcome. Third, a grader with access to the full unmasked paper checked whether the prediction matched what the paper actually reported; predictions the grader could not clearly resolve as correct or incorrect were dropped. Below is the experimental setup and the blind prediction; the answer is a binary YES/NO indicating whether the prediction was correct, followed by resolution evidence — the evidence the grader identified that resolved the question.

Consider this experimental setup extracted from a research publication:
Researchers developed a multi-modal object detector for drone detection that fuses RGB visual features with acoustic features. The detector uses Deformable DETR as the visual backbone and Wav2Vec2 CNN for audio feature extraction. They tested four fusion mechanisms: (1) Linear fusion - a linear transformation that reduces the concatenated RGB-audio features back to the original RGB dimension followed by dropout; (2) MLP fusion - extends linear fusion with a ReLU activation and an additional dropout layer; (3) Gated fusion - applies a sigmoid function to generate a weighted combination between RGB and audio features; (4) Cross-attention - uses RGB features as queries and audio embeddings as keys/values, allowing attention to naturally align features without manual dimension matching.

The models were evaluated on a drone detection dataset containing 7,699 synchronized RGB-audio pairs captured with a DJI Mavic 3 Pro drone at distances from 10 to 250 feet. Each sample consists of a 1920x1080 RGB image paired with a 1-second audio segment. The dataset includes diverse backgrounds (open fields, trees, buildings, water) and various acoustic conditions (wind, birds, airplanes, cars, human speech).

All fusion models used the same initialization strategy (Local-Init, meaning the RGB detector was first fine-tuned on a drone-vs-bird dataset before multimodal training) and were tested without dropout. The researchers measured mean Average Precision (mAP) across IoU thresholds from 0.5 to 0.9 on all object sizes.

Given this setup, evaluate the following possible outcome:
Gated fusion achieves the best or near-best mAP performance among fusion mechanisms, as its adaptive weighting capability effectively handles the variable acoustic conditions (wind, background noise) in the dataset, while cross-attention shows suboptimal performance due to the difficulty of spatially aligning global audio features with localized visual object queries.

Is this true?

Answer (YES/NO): YES